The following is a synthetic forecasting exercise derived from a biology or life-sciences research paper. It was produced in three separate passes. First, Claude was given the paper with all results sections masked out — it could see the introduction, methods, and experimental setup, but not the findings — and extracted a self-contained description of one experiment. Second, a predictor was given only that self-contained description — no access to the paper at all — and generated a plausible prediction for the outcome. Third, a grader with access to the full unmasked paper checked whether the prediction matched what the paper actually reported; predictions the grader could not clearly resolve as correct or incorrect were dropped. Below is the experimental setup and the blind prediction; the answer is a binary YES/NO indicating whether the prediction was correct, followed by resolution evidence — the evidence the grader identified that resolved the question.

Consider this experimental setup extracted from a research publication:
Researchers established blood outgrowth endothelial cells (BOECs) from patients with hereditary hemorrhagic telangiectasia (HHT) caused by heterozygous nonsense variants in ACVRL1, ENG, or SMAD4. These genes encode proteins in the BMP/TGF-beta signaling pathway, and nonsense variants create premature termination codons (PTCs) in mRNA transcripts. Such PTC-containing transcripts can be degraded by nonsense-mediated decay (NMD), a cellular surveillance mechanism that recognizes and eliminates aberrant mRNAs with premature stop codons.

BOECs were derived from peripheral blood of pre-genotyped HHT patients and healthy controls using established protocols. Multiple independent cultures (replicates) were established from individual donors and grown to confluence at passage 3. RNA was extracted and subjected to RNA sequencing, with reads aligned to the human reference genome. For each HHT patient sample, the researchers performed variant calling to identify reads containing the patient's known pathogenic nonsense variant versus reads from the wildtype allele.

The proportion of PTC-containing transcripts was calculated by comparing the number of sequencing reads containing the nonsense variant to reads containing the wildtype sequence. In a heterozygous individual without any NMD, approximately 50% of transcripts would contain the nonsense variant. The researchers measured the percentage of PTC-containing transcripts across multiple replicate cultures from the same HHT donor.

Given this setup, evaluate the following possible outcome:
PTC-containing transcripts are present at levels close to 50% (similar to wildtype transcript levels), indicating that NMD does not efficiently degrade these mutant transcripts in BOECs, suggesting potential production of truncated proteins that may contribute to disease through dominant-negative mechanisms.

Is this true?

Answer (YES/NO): NO